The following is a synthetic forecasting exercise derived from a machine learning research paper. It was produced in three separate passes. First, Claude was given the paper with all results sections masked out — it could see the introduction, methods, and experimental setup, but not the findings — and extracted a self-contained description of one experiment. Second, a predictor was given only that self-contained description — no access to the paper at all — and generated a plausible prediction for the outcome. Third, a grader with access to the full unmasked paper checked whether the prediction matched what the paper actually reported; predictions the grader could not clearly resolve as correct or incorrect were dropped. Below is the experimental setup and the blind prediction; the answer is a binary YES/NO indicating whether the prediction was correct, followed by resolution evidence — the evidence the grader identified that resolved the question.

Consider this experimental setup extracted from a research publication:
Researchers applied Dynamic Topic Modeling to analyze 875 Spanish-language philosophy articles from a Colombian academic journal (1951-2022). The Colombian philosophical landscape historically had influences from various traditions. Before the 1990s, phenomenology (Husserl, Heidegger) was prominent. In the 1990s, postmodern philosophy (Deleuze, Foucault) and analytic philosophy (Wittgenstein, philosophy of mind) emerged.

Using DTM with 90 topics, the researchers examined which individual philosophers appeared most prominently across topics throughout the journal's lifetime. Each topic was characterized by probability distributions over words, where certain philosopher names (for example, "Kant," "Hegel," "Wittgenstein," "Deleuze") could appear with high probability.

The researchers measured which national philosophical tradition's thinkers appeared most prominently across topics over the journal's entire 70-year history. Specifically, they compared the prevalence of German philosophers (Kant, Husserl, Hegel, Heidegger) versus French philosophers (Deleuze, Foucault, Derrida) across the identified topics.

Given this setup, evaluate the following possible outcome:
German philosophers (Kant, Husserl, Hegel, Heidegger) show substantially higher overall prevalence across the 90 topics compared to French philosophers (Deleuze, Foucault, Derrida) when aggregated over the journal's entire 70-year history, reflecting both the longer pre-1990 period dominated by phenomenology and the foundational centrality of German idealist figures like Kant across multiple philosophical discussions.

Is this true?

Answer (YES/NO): YES